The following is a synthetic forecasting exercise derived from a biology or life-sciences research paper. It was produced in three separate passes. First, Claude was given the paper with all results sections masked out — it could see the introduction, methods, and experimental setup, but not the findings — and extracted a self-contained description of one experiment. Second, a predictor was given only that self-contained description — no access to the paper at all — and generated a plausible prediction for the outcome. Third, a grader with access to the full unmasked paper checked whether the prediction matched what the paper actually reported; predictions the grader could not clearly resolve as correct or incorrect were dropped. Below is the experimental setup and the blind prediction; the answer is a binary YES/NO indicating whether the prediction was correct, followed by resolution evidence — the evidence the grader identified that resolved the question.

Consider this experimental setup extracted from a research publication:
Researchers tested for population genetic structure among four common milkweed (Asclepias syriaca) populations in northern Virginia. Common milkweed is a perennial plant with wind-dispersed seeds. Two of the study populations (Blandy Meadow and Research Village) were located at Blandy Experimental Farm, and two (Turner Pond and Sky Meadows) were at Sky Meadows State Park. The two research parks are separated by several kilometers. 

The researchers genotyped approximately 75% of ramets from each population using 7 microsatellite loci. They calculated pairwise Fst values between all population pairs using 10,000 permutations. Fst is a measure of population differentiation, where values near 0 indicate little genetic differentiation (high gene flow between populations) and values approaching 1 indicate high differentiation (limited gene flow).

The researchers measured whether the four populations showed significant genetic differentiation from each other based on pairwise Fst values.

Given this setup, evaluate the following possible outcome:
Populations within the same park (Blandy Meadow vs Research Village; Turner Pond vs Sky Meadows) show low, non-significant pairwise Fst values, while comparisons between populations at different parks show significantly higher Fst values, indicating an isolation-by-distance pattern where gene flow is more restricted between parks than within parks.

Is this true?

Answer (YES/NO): NO